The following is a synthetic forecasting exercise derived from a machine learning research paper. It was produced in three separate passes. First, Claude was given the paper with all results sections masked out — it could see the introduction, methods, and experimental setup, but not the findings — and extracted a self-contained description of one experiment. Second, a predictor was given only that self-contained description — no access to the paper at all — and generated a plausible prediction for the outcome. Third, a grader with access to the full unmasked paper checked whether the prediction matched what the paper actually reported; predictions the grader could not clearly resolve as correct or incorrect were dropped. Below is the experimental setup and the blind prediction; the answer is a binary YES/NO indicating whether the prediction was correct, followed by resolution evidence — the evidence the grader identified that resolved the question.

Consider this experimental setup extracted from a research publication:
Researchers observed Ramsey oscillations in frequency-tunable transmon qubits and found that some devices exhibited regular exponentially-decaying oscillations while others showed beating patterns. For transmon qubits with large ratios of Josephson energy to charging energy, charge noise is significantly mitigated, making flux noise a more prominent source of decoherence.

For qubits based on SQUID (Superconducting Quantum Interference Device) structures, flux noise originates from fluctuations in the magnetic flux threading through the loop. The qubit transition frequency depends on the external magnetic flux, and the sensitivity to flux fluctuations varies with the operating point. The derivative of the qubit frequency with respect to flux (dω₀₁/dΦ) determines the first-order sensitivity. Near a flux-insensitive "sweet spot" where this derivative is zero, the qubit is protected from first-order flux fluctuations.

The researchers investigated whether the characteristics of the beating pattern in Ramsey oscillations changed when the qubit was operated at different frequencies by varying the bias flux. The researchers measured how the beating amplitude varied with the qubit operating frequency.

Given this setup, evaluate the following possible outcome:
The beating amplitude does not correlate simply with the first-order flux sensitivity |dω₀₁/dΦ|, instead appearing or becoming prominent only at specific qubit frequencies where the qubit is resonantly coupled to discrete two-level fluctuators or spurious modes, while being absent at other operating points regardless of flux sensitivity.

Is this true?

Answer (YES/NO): NO